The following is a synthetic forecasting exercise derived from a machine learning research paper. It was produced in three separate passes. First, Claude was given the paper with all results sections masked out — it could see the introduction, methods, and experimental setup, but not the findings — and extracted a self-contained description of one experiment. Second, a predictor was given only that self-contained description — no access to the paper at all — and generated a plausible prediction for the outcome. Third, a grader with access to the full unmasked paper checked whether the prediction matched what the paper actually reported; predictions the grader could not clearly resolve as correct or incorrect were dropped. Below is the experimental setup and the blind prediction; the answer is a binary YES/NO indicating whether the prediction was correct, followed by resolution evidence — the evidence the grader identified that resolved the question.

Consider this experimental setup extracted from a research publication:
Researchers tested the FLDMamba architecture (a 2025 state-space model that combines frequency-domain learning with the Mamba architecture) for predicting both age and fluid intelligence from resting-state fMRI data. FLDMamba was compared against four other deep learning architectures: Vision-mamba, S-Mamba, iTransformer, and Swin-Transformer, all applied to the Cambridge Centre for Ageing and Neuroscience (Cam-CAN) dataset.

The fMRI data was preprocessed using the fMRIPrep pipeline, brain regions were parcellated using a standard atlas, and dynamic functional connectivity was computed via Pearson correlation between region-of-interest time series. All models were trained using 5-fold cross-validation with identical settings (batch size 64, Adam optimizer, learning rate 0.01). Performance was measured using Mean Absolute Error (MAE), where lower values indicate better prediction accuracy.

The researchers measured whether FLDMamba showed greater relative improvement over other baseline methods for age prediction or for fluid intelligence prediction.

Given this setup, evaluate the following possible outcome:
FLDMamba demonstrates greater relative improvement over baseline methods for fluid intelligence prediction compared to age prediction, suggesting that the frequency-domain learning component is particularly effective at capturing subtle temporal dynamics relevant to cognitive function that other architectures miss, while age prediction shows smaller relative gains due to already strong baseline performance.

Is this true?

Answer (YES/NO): NO